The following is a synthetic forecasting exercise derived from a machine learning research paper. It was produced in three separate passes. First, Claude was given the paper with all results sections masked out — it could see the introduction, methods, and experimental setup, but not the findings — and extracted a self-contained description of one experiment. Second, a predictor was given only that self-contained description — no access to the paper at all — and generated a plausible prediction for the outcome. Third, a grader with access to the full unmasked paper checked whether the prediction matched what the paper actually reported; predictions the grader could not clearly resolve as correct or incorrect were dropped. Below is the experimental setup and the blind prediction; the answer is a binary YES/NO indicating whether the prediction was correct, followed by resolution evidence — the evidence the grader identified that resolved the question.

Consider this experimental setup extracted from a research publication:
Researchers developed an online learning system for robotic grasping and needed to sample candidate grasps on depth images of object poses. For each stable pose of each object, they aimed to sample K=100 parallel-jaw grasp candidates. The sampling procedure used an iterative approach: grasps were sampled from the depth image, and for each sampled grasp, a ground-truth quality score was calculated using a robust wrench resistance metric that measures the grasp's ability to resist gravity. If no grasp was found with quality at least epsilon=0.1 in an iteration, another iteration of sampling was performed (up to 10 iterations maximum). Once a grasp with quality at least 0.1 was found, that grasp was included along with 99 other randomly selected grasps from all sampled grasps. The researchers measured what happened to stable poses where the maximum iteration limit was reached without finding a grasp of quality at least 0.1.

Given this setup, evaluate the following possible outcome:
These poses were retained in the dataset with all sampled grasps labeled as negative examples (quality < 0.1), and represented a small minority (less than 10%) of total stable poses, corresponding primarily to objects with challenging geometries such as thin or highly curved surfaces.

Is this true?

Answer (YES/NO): NO